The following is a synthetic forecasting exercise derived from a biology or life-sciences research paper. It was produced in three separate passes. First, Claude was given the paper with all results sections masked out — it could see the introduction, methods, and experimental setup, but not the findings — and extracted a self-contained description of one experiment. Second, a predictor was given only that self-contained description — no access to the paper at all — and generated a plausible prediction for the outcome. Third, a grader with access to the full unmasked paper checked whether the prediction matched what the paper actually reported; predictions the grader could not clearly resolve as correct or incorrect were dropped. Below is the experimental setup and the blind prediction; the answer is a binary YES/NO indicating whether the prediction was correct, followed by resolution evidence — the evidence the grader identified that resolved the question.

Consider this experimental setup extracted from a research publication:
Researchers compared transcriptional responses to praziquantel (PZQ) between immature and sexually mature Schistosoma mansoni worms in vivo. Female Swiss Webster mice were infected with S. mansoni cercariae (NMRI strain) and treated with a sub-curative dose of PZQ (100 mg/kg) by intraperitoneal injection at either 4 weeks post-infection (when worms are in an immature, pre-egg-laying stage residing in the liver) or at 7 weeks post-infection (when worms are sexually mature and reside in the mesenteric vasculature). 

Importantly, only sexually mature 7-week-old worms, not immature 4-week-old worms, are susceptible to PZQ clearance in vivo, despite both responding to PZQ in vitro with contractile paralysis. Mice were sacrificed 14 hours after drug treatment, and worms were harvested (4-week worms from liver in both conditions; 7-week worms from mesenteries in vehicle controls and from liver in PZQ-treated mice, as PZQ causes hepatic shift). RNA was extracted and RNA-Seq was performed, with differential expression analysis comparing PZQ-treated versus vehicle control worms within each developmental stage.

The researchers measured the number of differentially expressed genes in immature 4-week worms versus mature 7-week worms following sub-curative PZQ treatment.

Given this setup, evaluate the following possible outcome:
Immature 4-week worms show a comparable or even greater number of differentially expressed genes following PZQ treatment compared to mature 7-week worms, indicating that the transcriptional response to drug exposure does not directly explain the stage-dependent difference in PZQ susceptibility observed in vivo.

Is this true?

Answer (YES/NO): NO